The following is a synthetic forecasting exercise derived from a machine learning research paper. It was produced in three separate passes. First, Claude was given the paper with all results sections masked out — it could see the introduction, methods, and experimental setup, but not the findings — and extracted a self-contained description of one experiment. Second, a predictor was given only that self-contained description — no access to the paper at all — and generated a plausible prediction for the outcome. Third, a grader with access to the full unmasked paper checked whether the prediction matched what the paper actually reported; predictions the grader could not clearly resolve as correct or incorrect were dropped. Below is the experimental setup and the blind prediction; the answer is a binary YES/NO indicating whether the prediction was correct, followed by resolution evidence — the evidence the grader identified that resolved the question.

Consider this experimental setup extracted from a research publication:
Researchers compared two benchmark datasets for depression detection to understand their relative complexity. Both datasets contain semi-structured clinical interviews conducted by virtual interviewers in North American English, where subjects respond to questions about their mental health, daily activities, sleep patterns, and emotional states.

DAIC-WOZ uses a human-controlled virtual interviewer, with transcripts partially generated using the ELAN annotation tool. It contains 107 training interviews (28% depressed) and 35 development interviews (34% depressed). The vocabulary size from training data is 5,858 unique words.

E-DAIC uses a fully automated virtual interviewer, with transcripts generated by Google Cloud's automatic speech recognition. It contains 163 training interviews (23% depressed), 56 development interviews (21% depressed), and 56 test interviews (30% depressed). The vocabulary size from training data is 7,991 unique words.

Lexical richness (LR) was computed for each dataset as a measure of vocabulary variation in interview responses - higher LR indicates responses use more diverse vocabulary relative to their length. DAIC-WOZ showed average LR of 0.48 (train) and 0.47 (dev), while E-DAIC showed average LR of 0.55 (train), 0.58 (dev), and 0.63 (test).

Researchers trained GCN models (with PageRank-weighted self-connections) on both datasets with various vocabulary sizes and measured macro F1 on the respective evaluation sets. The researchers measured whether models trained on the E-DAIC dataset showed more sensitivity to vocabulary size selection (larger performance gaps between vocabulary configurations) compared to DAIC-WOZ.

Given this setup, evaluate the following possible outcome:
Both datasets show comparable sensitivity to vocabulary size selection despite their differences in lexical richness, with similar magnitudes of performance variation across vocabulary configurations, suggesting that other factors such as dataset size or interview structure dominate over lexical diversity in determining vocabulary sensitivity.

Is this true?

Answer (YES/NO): NO